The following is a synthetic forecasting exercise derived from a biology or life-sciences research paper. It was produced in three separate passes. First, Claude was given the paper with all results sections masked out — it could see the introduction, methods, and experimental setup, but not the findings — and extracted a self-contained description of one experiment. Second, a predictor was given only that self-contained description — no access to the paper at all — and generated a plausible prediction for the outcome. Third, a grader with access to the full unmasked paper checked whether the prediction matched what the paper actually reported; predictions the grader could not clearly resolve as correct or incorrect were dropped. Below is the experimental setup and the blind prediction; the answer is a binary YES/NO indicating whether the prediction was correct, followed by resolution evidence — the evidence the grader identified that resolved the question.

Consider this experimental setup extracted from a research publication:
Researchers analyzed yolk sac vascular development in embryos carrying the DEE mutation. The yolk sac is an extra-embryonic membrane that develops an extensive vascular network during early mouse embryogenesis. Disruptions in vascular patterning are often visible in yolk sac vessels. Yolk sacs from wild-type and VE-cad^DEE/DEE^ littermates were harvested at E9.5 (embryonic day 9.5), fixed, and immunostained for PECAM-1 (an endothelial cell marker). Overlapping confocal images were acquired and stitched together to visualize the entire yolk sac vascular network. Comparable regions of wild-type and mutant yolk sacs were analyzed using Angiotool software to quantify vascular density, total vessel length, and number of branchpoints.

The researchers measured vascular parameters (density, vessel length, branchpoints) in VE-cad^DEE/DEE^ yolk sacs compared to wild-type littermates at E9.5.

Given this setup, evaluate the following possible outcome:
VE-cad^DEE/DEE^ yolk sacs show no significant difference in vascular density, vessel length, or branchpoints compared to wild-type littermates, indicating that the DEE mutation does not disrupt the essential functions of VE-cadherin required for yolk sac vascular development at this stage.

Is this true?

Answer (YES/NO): NO